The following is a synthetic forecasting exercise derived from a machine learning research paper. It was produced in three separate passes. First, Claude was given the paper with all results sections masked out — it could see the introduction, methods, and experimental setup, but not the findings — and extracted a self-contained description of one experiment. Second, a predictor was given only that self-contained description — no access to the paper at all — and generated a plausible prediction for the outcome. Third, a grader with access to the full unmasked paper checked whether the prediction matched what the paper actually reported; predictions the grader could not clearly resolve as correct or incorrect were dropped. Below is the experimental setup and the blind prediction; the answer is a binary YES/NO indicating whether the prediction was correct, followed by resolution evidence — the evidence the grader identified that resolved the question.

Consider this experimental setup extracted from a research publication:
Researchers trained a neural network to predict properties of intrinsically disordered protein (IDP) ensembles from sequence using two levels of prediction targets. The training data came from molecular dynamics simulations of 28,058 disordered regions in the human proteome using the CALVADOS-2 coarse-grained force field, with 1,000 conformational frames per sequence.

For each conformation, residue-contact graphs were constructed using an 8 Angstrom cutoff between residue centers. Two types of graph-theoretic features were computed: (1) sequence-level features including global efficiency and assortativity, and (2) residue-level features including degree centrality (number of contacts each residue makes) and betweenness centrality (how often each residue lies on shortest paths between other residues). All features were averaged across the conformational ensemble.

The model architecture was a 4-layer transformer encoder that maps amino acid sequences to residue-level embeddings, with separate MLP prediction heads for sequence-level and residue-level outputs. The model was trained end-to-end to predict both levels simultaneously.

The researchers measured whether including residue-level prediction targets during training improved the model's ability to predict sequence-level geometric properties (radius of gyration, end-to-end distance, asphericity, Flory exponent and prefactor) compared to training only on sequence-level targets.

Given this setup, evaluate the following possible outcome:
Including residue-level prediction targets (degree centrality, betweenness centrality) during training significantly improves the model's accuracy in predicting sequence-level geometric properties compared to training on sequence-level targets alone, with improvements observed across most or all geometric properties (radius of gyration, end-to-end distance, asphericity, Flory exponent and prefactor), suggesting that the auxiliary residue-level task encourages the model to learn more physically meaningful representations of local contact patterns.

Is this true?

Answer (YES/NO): YES